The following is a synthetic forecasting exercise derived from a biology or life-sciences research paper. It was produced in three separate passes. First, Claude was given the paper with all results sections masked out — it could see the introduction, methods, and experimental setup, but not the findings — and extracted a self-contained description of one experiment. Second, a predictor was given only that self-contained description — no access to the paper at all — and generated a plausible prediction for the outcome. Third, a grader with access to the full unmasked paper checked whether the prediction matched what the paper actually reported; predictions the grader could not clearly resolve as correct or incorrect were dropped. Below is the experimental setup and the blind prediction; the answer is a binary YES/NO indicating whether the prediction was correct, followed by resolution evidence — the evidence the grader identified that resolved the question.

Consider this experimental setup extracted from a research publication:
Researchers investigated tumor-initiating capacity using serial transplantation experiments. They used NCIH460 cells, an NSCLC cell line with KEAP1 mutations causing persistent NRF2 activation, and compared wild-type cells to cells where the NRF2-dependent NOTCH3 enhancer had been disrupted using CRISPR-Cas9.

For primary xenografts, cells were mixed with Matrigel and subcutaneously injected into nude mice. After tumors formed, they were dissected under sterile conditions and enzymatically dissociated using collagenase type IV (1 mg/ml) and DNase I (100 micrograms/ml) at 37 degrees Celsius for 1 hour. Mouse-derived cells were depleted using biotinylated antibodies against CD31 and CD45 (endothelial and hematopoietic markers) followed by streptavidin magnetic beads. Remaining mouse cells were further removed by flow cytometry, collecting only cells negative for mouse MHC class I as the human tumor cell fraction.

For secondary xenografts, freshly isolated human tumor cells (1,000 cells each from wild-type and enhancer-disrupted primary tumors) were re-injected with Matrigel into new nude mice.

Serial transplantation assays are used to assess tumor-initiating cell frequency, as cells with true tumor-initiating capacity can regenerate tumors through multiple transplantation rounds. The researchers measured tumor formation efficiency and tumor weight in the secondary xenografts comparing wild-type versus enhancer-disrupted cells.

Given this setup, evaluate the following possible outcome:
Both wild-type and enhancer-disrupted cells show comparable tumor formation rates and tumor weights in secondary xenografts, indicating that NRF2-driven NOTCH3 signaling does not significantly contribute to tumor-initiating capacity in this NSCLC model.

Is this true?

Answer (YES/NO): NO